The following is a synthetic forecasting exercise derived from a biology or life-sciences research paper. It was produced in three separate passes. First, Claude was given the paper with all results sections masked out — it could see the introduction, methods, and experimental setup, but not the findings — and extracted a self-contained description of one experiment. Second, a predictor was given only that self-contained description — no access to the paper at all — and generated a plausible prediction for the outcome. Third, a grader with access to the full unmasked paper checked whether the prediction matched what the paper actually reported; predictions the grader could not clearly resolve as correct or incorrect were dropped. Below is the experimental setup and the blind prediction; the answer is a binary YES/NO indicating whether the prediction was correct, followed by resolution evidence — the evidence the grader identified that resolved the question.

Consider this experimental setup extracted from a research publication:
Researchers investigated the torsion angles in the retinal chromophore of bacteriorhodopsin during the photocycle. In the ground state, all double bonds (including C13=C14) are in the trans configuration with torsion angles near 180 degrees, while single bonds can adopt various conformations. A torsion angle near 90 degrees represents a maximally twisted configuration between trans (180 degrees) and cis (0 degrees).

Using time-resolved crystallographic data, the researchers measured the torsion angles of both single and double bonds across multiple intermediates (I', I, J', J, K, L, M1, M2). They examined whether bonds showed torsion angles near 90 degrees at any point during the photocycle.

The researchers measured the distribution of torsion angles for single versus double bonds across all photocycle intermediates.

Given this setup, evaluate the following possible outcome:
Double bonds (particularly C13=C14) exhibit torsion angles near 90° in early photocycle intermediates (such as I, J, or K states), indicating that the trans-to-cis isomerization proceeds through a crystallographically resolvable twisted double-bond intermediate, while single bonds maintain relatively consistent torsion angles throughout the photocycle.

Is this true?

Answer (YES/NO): NO